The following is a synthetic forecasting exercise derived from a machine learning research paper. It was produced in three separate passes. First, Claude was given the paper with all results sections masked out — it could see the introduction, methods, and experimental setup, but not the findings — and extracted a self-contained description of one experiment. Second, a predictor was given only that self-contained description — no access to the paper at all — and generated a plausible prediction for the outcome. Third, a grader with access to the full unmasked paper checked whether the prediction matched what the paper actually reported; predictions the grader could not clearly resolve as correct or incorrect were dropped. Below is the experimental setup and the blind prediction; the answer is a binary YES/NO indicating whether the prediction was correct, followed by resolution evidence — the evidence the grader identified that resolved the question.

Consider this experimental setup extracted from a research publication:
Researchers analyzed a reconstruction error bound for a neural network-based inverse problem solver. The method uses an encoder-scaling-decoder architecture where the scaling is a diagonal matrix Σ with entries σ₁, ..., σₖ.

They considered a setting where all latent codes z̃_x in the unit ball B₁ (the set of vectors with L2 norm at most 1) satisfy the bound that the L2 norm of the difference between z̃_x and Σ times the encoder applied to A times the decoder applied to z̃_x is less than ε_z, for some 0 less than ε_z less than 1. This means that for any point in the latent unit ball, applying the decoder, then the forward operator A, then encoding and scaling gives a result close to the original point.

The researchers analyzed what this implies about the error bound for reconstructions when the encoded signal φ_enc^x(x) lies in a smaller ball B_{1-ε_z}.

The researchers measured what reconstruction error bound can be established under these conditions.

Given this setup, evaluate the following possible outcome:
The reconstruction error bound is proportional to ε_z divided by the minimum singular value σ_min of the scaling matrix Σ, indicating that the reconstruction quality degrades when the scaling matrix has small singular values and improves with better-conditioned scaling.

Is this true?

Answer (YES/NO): NO